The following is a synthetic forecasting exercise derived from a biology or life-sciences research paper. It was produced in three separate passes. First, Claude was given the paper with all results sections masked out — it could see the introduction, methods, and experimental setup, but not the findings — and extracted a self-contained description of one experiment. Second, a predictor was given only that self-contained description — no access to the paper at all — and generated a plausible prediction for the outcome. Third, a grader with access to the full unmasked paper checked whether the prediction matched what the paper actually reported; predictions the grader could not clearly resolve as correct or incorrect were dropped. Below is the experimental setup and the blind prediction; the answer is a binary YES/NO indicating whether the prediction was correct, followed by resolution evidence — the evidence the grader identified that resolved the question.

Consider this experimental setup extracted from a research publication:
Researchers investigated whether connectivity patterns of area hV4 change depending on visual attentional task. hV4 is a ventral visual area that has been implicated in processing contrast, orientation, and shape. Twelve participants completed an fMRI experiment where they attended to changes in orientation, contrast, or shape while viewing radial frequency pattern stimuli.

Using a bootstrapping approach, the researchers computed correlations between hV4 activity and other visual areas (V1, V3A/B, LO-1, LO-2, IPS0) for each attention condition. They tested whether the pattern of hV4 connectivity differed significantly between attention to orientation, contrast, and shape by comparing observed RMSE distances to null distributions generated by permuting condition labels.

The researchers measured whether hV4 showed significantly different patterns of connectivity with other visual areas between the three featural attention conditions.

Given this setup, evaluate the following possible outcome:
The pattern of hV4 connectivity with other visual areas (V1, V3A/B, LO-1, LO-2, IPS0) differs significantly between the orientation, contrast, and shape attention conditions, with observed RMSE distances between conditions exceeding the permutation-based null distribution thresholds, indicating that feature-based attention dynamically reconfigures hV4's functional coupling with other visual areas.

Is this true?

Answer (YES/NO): NO